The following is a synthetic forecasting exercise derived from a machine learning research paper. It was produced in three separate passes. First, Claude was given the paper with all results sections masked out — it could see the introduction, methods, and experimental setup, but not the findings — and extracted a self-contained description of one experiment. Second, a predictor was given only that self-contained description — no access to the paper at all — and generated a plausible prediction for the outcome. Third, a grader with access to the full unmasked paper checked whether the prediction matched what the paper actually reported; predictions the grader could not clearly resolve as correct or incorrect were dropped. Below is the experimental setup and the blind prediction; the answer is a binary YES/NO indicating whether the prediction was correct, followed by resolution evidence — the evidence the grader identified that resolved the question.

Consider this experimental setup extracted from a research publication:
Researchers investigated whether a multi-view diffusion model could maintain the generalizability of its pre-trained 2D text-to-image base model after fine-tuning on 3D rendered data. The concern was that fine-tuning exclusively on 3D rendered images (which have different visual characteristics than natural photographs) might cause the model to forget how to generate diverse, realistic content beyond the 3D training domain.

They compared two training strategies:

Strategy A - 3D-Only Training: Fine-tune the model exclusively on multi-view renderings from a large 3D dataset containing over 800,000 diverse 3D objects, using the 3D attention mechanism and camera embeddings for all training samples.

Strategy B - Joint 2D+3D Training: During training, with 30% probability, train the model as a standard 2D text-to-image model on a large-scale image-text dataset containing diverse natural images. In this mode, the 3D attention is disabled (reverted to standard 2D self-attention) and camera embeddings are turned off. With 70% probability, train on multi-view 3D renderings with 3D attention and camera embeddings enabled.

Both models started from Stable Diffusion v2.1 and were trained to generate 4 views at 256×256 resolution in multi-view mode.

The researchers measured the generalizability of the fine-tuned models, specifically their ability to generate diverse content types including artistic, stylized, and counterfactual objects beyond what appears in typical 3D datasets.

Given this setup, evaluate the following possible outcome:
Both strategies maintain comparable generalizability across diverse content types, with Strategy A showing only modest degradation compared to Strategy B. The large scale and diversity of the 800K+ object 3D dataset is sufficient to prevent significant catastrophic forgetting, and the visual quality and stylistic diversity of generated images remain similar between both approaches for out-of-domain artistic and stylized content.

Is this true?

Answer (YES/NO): NO